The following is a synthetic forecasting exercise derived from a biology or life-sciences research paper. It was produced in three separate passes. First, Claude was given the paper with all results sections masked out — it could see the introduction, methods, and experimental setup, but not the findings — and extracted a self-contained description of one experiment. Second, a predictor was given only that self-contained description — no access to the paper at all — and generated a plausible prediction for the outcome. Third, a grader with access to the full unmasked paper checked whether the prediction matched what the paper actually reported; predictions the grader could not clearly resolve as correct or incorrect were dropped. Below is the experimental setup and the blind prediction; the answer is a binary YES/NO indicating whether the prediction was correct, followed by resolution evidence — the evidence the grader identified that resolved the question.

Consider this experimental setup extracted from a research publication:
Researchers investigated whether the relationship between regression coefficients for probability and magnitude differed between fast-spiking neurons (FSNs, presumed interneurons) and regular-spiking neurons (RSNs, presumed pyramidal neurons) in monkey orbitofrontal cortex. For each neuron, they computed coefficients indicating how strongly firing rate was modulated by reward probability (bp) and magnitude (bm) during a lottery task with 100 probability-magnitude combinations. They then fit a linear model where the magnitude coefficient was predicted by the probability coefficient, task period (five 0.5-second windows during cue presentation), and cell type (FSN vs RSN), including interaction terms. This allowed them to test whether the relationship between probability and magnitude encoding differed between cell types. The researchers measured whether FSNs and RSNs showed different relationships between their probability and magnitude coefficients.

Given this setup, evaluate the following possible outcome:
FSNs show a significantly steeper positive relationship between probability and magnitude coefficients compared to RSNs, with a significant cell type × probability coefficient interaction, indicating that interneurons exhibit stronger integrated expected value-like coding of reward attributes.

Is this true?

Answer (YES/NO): YES